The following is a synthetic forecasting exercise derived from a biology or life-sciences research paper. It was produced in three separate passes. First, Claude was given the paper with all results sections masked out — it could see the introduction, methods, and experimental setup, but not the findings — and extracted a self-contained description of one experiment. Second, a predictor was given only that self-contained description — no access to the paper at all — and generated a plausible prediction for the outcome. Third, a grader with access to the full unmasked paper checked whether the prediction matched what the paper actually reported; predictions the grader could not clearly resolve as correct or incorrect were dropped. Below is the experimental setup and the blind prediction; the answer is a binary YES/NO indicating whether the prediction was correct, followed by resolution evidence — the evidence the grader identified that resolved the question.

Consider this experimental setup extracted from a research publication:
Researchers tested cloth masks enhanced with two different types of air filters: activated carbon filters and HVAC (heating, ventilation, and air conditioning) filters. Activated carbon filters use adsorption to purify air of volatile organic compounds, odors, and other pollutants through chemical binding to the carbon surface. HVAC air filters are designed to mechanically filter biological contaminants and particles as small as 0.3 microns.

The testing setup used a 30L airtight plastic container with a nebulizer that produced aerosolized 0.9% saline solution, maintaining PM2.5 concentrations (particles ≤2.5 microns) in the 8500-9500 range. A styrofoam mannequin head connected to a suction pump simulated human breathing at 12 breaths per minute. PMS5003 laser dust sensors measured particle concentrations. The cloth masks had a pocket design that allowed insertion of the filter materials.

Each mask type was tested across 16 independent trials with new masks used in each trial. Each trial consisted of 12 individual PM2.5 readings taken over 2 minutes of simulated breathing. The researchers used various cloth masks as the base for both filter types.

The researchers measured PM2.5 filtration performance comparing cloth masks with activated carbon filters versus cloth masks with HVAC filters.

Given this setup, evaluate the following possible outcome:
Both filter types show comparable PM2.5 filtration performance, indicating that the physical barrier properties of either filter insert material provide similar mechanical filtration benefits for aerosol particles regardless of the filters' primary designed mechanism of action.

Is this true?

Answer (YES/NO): NO